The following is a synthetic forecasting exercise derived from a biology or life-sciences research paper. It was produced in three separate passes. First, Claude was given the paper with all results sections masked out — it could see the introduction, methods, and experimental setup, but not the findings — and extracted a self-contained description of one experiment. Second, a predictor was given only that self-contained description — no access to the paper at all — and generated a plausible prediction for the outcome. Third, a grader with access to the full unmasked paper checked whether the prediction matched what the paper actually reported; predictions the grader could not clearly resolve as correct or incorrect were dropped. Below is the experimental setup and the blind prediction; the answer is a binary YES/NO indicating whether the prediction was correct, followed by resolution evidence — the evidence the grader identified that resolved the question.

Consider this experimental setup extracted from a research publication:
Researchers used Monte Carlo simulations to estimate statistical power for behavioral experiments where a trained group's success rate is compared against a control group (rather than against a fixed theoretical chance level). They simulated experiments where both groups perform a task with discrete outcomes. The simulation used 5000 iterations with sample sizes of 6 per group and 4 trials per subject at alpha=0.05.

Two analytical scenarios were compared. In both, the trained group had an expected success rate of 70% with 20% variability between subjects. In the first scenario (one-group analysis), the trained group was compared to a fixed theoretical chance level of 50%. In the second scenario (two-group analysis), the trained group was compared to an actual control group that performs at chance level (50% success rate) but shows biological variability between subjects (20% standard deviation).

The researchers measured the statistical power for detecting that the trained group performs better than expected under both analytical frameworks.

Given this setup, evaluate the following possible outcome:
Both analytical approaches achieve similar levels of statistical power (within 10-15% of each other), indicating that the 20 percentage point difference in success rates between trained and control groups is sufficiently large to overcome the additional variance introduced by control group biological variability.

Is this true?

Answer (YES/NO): NO